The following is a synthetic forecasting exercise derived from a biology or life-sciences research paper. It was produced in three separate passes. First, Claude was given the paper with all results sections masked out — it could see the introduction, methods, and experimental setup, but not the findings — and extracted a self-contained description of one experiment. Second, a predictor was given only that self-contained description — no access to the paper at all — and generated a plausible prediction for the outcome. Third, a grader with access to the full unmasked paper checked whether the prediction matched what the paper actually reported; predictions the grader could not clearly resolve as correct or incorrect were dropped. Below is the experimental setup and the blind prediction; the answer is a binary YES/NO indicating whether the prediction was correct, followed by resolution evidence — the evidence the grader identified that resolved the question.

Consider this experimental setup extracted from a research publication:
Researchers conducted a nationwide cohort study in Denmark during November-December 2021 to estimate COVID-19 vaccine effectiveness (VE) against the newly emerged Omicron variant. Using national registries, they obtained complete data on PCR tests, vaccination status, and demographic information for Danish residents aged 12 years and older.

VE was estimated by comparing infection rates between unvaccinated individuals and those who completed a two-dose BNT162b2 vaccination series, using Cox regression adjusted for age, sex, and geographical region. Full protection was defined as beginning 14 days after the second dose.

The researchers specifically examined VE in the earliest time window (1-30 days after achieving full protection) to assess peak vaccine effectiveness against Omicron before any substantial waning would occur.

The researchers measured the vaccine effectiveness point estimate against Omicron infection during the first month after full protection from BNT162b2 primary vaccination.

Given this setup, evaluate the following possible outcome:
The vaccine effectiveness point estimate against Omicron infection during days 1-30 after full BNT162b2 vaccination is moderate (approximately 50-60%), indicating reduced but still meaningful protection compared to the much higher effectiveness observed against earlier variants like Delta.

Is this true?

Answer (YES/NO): YES